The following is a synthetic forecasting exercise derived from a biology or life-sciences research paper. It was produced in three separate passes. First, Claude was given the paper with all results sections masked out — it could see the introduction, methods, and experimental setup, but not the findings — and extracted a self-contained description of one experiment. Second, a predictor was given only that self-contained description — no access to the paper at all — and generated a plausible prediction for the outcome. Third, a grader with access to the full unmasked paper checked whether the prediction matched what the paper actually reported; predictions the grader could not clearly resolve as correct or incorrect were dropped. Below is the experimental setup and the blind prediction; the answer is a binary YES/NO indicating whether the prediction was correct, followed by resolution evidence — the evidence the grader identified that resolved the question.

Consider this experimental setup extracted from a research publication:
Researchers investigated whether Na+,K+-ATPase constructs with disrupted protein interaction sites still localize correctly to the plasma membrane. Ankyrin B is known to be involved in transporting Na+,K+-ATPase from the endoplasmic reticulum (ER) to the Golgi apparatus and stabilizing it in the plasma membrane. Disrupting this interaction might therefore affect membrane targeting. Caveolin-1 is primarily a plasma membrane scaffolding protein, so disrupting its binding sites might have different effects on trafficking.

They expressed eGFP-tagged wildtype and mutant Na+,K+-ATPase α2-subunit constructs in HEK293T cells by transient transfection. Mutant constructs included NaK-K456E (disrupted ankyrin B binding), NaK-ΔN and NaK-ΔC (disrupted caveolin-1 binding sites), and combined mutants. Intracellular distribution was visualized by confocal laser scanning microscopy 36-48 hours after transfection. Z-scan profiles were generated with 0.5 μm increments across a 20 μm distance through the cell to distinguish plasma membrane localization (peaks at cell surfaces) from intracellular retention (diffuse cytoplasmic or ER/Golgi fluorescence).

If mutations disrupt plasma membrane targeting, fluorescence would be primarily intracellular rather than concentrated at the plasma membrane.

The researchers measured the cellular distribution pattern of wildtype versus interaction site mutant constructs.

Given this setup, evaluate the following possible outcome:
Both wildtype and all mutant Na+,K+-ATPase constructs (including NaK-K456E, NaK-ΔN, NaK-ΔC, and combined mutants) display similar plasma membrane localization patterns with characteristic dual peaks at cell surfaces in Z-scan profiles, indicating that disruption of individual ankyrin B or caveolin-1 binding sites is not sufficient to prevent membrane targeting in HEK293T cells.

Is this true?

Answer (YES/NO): NO